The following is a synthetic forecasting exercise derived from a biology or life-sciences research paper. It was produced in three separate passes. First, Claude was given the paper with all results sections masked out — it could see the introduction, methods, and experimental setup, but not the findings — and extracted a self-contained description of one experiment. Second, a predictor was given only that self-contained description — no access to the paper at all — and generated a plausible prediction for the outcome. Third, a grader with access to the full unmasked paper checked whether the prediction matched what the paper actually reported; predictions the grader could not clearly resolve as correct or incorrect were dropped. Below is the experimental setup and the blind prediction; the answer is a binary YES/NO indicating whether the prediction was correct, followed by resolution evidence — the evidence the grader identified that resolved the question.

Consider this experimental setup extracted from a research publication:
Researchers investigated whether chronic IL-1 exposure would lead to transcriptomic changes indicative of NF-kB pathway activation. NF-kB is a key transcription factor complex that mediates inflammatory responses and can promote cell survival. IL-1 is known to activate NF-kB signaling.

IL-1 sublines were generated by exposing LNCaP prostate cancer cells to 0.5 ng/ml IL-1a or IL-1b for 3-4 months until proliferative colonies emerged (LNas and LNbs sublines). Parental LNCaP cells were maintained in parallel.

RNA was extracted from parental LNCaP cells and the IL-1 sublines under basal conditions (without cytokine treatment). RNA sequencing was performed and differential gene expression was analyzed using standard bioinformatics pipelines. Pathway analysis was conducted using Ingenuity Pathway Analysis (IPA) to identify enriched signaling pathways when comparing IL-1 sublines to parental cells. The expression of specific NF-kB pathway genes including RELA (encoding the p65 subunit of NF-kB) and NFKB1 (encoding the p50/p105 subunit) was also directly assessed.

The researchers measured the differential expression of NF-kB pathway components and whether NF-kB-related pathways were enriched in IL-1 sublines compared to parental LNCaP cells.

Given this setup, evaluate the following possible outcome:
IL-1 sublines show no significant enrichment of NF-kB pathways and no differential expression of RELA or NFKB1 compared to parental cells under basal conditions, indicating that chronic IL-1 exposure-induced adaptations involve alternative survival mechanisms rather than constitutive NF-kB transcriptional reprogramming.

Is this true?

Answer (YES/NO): NO